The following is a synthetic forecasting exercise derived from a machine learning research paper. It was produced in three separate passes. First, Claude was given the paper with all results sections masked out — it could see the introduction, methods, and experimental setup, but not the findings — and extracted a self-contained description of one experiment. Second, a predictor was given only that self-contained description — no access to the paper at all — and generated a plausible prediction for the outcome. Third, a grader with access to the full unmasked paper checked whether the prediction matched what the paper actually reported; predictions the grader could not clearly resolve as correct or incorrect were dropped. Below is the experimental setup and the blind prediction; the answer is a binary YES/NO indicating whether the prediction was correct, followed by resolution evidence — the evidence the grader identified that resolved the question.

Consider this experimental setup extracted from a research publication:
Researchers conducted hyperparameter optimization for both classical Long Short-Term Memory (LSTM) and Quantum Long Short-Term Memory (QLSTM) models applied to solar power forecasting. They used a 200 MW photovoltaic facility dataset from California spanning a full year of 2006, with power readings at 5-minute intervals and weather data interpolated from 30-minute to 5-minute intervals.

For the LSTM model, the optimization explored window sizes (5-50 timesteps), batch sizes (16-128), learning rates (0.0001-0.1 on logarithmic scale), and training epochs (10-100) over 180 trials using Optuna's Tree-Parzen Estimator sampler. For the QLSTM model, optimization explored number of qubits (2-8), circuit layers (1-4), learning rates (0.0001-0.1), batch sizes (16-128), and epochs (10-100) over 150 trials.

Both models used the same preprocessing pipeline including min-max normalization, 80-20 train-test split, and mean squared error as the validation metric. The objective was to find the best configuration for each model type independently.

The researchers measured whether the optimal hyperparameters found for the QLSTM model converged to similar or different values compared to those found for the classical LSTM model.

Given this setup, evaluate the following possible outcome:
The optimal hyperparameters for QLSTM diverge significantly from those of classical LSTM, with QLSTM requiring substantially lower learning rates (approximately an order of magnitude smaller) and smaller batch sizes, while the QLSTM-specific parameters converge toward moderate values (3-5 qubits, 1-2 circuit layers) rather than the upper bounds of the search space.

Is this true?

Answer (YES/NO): NO